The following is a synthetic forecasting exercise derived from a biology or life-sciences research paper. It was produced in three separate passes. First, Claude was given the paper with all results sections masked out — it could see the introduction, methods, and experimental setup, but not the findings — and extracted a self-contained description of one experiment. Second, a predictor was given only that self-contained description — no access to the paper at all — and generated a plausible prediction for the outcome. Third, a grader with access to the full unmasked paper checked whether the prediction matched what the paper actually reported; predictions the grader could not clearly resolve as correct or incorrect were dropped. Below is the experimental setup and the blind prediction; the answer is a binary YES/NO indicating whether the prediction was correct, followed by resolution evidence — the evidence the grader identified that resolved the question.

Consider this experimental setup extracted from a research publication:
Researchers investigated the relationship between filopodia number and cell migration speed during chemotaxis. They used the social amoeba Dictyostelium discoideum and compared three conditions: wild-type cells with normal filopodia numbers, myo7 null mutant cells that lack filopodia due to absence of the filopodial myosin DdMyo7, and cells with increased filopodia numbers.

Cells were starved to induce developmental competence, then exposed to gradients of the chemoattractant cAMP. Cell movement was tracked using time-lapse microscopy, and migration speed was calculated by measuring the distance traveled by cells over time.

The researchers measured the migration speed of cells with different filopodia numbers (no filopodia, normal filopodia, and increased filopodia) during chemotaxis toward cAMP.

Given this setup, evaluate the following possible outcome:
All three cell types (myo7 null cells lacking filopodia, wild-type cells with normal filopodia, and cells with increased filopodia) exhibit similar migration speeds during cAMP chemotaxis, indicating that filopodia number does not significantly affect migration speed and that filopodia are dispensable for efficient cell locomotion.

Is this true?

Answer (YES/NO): NO